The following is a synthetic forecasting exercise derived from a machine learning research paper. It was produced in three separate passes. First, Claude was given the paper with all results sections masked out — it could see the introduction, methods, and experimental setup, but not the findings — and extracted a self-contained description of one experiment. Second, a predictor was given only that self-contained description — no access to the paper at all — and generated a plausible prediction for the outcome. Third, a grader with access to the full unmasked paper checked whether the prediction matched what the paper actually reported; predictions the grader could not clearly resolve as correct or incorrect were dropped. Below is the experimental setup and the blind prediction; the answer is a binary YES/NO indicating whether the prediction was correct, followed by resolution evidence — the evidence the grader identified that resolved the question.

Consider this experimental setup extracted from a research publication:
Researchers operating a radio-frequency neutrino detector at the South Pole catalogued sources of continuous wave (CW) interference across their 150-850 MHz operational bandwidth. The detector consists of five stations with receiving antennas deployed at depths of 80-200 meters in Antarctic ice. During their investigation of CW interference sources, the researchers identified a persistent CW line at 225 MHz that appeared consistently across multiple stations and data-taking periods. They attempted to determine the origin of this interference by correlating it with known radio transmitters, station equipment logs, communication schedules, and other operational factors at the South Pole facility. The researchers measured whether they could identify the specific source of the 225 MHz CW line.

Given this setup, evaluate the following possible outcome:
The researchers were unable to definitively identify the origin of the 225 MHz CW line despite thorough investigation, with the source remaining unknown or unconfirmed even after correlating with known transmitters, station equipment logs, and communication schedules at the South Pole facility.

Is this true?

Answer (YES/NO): YES